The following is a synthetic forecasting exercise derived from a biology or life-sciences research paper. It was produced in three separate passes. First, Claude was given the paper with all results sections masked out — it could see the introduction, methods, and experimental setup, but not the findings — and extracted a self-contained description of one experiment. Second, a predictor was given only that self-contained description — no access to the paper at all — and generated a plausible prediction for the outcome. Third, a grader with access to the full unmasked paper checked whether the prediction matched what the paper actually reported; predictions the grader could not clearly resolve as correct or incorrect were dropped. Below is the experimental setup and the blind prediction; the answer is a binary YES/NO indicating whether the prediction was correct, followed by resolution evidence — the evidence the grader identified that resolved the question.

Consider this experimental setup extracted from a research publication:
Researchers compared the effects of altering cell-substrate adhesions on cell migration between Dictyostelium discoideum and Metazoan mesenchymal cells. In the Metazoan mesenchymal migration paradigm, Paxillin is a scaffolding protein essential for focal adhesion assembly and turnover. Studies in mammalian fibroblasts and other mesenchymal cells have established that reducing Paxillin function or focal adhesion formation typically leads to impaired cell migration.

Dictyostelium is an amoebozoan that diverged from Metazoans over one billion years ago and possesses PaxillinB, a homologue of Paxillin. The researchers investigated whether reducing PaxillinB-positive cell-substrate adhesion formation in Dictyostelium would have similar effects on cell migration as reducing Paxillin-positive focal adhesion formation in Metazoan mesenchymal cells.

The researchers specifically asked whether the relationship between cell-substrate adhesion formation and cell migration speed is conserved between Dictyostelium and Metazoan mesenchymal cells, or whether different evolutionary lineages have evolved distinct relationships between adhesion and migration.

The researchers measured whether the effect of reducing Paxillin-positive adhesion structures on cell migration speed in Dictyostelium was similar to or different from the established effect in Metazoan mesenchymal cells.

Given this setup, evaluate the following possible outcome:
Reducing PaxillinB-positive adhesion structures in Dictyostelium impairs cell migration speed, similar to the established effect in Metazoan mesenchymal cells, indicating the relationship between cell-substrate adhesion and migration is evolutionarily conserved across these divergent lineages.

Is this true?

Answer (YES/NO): NO